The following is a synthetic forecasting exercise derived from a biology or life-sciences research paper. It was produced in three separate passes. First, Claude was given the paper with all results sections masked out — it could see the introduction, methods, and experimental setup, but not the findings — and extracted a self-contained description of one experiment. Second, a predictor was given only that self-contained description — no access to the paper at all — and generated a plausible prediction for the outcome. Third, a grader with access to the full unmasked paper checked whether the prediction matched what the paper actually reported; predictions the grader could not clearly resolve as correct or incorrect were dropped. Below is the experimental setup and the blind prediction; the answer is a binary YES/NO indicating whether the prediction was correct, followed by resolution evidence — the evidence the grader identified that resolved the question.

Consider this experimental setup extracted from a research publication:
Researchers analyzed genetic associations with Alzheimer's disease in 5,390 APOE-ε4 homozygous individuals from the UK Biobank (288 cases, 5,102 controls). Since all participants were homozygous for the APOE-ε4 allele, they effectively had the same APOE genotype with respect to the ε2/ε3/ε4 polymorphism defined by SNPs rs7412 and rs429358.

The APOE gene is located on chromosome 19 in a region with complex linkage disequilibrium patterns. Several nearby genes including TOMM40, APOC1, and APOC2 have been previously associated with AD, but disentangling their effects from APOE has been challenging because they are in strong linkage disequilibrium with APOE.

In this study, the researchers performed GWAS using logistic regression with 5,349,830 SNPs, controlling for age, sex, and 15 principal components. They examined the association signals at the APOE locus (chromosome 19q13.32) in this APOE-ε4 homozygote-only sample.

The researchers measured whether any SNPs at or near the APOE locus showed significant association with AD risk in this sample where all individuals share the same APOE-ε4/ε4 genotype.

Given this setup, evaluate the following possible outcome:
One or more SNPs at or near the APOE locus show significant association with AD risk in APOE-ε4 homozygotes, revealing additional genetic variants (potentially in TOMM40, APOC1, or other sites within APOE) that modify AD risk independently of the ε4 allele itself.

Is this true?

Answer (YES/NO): NO